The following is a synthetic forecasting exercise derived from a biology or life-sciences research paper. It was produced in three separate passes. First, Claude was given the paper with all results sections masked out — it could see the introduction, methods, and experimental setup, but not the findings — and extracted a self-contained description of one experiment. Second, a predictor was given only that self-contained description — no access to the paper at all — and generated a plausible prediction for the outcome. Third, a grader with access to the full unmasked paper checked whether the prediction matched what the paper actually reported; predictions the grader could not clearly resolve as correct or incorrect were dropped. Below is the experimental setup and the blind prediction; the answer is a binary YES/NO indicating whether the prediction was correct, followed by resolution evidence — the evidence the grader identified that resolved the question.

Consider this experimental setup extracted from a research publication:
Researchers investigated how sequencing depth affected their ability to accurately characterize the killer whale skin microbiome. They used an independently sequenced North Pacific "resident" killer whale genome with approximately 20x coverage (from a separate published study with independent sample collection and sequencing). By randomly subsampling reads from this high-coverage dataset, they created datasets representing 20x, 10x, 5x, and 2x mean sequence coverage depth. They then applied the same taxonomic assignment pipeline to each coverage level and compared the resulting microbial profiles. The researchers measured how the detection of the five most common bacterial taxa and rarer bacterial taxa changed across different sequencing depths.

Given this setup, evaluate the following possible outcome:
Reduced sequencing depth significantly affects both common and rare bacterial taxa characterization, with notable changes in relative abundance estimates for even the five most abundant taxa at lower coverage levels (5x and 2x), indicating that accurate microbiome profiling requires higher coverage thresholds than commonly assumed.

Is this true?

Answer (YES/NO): NO